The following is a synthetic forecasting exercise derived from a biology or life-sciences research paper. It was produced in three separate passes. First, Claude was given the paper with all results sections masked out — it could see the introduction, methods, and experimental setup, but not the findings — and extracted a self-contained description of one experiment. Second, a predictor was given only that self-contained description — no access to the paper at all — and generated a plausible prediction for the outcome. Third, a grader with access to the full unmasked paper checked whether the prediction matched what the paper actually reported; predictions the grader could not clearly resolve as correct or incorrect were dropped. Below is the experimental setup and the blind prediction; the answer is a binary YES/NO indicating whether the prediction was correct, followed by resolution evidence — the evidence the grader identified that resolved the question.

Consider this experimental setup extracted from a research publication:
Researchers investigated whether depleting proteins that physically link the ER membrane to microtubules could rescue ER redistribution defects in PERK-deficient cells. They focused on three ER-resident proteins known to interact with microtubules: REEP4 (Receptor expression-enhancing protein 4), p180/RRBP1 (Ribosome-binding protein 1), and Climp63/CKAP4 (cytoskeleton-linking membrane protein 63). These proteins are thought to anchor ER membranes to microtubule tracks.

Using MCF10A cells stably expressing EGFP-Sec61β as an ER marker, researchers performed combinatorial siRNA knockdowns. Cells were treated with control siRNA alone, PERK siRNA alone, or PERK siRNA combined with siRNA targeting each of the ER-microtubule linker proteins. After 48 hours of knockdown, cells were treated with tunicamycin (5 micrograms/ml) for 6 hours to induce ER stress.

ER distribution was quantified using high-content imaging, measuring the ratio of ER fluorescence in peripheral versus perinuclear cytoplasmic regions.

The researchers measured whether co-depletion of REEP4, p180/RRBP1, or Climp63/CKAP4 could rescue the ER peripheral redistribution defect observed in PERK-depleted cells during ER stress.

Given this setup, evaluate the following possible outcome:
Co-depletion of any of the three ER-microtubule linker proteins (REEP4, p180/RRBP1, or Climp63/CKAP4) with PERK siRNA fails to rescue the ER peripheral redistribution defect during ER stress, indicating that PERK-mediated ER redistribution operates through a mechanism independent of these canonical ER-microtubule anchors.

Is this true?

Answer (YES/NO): NO